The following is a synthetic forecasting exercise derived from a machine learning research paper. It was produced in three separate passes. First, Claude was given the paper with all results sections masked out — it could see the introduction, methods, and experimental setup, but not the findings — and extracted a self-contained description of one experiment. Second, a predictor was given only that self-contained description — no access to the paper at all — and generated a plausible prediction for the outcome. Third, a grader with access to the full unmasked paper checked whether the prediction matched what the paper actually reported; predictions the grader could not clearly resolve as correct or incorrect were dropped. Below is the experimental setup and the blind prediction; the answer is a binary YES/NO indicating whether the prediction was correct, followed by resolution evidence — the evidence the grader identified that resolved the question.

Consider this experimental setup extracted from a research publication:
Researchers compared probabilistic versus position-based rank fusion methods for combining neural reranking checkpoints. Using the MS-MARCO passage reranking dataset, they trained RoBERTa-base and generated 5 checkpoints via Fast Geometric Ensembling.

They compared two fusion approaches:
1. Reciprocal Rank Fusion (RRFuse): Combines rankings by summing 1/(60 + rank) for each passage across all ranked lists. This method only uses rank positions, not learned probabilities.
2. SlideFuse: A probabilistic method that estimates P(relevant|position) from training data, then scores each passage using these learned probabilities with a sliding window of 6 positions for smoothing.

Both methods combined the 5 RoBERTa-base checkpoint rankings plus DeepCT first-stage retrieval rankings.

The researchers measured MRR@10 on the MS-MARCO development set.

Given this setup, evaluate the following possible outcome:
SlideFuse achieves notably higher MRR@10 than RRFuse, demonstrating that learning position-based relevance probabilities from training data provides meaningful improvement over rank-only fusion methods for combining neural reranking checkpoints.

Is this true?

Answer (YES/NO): NO